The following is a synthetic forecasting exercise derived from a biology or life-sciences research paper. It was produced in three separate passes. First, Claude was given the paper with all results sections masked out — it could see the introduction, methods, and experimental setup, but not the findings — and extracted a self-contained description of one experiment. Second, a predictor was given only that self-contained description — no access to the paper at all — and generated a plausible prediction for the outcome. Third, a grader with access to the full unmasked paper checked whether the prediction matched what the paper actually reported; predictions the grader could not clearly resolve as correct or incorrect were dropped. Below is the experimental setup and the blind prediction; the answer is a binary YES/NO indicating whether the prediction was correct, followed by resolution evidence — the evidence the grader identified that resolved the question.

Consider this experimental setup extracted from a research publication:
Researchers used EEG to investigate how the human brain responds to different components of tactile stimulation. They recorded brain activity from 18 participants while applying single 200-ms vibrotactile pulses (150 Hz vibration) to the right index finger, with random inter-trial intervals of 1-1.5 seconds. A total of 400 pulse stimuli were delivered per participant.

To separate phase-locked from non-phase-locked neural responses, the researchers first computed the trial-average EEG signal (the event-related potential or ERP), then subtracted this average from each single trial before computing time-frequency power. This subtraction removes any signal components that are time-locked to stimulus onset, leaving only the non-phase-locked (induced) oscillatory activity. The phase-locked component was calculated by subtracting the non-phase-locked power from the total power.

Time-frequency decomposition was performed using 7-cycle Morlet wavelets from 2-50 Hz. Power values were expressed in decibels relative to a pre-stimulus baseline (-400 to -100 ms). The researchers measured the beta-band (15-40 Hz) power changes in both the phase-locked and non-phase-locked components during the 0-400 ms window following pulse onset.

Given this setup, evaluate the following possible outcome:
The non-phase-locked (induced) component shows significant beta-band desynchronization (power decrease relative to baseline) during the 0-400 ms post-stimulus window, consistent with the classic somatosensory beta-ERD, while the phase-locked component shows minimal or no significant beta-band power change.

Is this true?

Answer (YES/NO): NO